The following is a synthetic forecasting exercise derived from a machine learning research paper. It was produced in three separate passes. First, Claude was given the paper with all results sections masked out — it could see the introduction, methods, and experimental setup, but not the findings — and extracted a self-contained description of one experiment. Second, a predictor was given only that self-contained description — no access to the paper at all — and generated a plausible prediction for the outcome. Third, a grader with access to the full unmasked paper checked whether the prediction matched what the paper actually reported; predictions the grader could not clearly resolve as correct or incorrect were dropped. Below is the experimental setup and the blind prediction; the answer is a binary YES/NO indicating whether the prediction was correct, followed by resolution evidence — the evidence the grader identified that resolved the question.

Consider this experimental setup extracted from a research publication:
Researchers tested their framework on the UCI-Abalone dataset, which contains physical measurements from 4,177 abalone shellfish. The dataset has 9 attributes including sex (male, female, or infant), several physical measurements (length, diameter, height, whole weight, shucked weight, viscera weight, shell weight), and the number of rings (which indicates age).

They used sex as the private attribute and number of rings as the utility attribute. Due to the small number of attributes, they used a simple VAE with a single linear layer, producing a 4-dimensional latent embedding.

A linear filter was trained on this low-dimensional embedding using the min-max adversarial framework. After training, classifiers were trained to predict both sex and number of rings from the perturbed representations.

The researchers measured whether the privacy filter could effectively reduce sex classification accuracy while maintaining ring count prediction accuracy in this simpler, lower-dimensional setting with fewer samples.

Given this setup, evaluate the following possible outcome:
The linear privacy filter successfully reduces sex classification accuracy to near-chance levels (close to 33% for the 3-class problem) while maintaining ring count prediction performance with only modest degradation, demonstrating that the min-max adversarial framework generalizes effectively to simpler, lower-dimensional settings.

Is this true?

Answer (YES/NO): YES